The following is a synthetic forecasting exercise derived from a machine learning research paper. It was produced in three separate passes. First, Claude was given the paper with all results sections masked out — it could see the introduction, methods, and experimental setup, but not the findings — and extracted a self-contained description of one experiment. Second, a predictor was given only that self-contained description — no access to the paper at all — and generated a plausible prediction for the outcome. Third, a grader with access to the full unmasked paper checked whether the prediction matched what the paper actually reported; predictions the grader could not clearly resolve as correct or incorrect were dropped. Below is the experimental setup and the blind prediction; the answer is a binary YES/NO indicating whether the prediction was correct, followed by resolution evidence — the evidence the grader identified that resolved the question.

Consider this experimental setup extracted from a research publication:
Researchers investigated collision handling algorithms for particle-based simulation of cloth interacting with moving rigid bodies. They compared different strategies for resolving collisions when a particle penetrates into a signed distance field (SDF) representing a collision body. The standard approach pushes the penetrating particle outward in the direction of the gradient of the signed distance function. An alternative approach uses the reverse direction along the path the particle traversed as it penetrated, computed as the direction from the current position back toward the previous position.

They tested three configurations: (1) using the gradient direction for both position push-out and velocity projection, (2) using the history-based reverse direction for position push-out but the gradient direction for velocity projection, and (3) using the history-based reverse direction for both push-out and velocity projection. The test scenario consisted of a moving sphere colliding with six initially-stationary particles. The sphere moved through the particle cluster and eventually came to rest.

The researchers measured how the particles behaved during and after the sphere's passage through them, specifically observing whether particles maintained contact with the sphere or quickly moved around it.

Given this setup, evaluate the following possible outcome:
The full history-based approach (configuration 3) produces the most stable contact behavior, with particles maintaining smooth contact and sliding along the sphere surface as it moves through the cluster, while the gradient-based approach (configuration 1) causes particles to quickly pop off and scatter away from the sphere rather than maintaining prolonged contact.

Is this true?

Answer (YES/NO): NO